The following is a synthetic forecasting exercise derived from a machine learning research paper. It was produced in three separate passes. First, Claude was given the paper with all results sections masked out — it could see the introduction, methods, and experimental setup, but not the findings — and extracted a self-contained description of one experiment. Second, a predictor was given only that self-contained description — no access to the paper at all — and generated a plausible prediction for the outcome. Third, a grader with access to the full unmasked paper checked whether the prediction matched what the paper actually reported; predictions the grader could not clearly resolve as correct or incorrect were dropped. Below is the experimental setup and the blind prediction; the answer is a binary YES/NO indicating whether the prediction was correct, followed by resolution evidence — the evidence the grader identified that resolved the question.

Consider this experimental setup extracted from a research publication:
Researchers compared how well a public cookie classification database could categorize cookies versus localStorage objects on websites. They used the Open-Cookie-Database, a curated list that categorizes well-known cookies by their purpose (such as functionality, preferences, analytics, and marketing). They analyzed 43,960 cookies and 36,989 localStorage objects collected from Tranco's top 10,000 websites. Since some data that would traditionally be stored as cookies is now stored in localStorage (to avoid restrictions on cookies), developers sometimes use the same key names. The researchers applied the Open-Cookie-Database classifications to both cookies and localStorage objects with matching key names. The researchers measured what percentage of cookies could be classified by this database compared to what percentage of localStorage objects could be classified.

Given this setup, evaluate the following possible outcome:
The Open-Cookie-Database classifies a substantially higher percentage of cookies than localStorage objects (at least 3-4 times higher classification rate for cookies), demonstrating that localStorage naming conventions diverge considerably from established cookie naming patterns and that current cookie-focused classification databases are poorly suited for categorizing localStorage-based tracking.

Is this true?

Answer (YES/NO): YES